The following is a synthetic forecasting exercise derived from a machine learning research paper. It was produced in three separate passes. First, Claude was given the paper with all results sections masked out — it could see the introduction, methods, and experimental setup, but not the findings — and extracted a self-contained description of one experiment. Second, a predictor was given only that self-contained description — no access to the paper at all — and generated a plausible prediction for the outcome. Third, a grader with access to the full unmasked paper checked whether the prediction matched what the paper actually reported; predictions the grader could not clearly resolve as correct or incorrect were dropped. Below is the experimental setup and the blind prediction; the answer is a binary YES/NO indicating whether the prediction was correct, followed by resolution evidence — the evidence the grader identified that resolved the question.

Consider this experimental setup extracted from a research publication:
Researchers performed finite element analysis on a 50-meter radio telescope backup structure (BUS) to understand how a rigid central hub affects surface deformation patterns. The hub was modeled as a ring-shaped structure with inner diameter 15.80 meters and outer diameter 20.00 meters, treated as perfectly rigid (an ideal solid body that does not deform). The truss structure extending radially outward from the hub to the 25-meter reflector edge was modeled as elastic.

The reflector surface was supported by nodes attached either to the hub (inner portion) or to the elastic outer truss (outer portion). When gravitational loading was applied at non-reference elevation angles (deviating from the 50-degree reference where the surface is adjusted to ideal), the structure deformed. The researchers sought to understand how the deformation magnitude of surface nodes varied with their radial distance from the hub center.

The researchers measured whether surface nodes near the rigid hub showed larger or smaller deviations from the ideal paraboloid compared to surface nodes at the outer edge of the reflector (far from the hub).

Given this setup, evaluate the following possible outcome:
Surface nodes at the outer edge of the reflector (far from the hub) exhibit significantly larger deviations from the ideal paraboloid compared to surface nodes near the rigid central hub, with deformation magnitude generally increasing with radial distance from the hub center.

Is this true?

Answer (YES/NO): NO